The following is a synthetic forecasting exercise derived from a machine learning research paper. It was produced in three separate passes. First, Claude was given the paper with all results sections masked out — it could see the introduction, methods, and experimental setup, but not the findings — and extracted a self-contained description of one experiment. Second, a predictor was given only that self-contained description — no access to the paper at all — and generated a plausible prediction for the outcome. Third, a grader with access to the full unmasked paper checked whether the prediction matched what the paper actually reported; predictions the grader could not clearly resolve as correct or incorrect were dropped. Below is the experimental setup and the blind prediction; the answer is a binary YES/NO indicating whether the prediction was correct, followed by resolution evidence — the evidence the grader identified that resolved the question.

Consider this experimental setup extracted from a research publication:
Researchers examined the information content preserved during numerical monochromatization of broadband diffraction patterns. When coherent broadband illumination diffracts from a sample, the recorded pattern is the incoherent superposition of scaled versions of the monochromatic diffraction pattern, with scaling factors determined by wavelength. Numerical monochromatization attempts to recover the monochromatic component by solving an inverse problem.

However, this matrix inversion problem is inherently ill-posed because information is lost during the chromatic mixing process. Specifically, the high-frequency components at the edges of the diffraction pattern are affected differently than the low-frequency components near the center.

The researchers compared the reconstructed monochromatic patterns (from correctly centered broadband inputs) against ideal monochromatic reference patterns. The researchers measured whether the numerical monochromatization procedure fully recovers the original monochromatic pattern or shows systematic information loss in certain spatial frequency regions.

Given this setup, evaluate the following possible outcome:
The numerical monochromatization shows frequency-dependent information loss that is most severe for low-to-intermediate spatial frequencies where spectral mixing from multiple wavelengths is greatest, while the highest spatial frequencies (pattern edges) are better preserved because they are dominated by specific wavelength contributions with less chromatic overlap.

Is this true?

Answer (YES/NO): NO